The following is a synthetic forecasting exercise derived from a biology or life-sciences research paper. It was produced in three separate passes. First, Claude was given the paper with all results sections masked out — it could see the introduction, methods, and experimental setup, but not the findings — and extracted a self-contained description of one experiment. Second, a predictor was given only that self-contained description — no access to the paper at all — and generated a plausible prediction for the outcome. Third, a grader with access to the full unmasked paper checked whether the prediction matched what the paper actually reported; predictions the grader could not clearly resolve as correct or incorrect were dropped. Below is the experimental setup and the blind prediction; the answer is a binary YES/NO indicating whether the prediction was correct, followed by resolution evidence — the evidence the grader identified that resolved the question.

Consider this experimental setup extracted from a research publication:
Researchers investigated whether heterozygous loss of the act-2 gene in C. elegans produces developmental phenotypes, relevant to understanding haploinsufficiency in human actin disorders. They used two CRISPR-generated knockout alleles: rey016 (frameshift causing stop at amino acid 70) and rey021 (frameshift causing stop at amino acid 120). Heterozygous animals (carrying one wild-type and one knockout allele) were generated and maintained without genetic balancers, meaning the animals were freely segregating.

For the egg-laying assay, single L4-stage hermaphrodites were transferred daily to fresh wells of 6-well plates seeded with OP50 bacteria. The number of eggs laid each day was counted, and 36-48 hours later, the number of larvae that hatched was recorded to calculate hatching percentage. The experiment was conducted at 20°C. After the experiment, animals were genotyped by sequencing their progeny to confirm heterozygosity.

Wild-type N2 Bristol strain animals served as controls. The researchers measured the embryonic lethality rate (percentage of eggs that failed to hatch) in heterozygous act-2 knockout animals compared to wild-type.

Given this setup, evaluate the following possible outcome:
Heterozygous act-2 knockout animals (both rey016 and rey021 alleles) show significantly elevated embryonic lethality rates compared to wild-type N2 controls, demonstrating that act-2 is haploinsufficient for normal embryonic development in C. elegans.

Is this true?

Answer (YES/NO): NO